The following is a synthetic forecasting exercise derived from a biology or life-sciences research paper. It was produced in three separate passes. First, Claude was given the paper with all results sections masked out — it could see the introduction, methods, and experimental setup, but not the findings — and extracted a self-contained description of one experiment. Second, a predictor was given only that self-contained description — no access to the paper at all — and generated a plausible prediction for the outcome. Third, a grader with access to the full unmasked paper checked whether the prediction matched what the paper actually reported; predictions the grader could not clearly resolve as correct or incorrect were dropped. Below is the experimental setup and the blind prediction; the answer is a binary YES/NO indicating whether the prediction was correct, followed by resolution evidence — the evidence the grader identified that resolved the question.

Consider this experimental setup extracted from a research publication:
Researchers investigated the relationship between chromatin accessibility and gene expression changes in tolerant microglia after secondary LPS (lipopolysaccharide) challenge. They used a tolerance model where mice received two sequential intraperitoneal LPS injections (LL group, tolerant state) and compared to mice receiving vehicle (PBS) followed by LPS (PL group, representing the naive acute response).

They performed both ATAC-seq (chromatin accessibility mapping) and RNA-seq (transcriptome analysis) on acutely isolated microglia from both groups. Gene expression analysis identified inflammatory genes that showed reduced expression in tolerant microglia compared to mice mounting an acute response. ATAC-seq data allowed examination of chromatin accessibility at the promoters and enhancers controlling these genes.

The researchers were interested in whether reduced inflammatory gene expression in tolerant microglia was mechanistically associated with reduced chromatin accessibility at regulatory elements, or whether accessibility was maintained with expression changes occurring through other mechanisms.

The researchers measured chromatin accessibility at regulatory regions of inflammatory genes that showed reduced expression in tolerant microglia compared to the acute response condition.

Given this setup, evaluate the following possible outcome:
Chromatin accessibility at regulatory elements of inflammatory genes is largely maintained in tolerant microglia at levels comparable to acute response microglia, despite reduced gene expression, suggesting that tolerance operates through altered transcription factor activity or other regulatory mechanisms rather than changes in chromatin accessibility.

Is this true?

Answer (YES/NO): NO